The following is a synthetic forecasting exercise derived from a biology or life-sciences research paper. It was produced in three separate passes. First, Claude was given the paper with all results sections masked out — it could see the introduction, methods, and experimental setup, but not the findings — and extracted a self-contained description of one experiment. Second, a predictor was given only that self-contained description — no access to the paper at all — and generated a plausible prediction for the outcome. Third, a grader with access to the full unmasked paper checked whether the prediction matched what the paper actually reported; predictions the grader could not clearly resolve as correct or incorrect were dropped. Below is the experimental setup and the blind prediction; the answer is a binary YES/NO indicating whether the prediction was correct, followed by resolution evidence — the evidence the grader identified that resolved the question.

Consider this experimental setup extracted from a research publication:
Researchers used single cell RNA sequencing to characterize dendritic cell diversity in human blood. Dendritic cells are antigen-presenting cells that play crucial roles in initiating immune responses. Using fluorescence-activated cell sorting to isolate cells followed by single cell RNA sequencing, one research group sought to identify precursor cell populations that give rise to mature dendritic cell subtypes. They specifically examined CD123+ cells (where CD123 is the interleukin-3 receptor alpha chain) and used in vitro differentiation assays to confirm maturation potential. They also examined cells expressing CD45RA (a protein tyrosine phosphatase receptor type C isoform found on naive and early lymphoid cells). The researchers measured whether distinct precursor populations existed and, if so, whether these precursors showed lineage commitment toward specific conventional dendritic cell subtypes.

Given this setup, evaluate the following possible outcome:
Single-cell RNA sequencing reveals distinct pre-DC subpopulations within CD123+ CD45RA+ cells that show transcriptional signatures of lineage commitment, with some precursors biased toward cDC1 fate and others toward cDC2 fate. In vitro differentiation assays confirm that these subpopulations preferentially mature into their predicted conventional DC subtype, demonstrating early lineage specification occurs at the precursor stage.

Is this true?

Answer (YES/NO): YES